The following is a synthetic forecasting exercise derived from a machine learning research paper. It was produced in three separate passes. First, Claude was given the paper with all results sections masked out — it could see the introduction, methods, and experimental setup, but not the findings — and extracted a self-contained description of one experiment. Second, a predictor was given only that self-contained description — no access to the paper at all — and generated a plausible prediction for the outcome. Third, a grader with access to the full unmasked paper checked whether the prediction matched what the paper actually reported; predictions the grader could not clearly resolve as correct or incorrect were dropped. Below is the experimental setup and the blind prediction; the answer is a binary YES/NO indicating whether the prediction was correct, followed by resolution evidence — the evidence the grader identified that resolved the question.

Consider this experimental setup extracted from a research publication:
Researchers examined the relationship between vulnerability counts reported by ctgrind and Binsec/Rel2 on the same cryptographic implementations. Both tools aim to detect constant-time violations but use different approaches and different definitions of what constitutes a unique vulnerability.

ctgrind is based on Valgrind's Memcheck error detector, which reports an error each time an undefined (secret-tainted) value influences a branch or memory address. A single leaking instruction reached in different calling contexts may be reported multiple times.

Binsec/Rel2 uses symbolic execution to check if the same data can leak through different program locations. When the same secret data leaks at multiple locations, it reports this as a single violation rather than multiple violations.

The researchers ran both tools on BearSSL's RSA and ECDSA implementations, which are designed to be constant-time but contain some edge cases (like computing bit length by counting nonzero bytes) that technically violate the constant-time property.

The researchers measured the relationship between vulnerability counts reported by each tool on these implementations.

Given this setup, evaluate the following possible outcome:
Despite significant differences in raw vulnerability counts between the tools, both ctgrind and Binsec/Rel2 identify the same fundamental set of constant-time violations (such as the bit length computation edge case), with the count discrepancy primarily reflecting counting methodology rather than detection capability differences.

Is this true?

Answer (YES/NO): YES